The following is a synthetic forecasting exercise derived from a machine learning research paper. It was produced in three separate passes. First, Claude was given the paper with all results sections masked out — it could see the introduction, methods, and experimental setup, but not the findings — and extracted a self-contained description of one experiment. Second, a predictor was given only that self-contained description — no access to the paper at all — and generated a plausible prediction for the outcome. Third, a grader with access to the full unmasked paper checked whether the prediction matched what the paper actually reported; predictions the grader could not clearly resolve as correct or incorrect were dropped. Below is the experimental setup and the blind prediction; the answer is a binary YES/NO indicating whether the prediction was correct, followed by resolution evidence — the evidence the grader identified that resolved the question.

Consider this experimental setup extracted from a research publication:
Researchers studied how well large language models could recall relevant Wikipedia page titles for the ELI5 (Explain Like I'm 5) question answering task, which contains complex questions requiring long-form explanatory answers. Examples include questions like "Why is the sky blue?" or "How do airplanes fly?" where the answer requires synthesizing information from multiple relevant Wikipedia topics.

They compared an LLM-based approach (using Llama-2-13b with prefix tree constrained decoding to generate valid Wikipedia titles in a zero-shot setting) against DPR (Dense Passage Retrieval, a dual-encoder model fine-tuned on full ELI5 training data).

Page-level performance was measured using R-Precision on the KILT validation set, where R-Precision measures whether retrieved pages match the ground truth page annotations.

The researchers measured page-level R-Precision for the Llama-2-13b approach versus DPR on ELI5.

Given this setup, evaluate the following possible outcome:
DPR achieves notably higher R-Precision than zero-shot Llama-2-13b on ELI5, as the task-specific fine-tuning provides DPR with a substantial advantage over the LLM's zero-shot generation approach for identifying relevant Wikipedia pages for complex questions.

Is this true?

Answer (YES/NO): NO